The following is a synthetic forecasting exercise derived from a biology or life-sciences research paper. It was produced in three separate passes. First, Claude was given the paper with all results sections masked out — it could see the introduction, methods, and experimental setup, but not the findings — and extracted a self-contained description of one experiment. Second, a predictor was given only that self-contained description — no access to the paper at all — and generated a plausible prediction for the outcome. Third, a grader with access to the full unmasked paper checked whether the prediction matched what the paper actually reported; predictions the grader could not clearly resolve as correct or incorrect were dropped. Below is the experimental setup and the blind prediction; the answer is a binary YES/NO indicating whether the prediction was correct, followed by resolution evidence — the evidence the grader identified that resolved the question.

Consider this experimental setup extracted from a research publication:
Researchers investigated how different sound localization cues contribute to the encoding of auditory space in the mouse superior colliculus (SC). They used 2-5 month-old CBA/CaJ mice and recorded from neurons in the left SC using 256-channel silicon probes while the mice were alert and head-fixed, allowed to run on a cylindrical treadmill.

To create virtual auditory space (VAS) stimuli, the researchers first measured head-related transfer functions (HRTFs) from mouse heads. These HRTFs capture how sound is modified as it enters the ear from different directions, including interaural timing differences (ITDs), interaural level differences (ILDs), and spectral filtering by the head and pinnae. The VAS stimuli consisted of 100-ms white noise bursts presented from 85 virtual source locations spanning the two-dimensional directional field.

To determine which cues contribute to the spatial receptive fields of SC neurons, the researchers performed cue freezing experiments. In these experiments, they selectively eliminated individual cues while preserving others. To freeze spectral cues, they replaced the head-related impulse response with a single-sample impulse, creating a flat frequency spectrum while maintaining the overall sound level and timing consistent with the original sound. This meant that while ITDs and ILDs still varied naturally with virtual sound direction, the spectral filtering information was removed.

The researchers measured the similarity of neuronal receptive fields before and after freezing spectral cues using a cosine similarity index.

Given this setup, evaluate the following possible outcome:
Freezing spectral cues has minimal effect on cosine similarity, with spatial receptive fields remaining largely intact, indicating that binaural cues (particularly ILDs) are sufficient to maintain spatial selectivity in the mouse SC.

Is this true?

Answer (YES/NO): NO